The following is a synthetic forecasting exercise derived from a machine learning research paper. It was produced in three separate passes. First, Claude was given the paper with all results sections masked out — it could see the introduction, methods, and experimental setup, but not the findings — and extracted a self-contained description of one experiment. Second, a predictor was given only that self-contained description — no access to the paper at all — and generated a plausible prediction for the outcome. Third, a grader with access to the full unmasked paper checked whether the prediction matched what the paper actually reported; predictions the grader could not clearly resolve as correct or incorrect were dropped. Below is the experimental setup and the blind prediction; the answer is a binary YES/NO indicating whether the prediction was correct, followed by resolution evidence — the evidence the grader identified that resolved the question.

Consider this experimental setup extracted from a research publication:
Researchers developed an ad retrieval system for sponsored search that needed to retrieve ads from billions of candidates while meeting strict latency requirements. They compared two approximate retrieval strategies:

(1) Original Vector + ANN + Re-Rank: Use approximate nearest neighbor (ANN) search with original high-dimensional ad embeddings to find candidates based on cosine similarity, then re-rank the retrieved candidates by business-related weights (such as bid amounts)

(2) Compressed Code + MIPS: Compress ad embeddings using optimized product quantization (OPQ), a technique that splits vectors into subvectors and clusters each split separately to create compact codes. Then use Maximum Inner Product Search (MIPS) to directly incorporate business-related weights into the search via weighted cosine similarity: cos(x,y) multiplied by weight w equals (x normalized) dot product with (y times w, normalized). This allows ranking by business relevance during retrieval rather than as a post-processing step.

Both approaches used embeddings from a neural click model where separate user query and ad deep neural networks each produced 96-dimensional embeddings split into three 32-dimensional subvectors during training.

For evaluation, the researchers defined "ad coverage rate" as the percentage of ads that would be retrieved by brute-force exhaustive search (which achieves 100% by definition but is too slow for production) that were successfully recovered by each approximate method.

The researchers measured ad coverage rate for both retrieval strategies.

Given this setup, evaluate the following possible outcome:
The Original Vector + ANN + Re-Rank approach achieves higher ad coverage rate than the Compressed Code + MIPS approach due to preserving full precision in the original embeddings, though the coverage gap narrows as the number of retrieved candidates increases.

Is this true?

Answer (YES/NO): NO